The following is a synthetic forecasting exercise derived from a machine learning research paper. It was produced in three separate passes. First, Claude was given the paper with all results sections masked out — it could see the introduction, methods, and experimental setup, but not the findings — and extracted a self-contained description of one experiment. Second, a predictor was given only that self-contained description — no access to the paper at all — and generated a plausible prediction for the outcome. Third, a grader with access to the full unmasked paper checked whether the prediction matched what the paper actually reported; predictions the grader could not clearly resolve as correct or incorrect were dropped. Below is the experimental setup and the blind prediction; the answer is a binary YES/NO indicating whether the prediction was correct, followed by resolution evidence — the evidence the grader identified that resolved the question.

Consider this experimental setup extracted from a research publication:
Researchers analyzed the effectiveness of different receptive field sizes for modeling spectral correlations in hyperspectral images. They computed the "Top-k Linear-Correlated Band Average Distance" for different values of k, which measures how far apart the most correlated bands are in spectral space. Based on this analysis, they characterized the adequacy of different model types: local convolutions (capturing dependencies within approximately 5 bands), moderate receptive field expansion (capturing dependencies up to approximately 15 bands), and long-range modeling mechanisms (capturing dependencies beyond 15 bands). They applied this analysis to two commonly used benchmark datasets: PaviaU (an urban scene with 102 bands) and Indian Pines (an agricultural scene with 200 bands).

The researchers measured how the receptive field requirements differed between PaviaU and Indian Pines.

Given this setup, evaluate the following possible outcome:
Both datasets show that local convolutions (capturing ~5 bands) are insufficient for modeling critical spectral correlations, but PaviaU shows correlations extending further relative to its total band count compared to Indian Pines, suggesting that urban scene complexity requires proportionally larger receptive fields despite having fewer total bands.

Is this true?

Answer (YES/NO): NO